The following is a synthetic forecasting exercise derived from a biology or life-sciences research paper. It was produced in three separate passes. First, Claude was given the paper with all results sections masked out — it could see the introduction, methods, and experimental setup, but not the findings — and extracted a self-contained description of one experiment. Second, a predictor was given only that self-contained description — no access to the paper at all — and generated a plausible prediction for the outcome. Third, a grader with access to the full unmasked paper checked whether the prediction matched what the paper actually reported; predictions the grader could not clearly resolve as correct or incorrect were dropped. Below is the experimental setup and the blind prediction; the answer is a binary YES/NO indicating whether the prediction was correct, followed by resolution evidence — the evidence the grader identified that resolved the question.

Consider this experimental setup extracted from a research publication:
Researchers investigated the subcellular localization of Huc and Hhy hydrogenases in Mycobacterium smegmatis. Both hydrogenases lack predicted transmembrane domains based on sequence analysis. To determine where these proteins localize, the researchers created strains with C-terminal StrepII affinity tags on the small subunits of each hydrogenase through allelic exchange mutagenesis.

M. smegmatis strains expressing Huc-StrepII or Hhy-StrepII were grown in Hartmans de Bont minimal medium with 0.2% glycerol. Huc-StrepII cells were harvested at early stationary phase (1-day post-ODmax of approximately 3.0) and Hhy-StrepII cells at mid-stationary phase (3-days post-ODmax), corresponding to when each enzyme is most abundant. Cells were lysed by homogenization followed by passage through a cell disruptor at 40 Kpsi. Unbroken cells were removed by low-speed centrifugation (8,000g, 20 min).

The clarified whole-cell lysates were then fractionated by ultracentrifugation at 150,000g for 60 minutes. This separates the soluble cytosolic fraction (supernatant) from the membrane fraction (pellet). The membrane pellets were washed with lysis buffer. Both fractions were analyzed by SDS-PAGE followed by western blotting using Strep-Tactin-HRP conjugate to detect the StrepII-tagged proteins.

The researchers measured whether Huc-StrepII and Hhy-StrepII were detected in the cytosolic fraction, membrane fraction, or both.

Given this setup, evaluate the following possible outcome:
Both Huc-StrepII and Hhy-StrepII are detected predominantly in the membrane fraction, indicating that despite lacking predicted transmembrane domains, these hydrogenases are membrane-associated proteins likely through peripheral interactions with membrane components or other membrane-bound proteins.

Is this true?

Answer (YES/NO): NO